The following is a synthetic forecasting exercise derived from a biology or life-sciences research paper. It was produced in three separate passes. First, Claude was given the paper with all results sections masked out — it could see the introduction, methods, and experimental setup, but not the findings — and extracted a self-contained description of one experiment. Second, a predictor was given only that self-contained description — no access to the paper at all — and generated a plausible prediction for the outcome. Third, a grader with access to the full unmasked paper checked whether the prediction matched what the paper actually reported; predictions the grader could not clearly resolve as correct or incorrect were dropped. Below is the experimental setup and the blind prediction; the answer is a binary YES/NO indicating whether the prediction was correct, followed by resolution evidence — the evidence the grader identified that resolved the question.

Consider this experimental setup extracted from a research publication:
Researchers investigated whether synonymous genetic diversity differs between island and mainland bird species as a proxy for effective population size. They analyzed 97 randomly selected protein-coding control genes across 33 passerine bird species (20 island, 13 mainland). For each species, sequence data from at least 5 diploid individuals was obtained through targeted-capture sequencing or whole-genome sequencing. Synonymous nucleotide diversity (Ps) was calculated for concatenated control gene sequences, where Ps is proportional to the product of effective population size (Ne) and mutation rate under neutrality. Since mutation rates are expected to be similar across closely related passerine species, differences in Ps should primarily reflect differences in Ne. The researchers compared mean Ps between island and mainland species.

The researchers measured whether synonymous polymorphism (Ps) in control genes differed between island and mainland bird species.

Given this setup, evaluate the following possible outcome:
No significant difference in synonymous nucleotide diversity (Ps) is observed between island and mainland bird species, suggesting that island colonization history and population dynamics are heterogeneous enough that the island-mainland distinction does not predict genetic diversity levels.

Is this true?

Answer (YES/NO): NO